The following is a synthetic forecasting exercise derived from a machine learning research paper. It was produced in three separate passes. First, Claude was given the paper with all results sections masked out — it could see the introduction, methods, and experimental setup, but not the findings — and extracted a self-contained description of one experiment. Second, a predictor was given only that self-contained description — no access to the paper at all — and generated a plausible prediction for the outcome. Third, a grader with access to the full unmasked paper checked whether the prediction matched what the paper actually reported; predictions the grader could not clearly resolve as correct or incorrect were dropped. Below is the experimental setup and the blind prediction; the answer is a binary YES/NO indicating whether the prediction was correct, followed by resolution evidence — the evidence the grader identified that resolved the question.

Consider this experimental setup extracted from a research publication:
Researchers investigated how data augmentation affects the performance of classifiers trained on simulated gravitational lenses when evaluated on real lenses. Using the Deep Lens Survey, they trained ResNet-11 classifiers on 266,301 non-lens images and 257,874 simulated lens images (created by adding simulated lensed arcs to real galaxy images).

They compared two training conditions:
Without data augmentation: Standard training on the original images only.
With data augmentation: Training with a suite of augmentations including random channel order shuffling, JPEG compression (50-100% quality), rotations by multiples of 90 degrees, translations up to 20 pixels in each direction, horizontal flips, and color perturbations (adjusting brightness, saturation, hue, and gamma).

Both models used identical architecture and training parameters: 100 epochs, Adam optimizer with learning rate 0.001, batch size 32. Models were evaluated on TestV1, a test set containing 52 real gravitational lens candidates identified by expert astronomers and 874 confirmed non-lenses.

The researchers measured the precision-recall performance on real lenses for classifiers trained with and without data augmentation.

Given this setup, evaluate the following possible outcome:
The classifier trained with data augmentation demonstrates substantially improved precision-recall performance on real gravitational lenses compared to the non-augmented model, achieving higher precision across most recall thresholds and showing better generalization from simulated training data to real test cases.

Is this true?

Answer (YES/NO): YES